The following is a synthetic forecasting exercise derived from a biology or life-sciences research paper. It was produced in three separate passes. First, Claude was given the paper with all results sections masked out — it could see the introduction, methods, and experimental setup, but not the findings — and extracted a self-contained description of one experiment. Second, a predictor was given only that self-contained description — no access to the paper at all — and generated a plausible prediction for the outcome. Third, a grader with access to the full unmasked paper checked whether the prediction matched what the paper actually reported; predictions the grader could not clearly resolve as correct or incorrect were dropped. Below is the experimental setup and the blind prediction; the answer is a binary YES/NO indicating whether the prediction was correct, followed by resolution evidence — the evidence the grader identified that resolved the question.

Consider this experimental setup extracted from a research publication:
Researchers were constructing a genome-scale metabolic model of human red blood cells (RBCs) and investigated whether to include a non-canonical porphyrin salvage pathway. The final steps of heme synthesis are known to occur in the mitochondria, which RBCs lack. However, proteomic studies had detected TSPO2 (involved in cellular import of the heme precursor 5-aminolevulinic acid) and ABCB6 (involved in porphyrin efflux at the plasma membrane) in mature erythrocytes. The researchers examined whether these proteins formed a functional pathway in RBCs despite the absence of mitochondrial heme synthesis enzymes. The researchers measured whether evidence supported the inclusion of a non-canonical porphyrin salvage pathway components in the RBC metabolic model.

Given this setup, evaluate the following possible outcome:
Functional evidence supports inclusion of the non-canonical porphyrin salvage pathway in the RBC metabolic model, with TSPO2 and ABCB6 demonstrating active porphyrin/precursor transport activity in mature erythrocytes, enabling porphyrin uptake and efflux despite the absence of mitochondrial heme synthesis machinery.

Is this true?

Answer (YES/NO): NO